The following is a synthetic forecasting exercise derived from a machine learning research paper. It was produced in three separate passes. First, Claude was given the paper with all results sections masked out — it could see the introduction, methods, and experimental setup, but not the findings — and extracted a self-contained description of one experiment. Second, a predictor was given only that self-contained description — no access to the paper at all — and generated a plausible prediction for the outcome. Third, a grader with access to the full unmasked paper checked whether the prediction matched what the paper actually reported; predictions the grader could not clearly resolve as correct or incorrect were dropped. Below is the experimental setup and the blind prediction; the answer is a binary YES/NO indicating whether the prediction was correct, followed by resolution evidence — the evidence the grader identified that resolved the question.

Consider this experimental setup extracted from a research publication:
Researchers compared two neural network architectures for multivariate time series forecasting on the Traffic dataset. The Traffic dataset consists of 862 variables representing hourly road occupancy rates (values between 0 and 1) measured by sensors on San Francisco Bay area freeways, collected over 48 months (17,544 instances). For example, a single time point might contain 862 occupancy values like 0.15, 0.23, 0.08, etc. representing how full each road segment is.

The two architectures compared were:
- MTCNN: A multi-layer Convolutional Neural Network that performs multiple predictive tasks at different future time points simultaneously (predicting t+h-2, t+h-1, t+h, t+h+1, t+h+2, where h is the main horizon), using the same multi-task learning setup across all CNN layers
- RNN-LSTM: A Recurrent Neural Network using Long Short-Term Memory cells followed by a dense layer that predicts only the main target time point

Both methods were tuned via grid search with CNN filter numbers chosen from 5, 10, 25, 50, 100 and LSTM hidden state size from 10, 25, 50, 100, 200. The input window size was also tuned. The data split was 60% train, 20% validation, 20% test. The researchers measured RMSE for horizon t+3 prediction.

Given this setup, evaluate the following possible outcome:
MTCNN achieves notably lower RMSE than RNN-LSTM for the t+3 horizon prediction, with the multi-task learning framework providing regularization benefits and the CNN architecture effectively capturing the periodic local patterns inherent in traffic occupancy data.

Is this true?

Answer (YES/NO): NO